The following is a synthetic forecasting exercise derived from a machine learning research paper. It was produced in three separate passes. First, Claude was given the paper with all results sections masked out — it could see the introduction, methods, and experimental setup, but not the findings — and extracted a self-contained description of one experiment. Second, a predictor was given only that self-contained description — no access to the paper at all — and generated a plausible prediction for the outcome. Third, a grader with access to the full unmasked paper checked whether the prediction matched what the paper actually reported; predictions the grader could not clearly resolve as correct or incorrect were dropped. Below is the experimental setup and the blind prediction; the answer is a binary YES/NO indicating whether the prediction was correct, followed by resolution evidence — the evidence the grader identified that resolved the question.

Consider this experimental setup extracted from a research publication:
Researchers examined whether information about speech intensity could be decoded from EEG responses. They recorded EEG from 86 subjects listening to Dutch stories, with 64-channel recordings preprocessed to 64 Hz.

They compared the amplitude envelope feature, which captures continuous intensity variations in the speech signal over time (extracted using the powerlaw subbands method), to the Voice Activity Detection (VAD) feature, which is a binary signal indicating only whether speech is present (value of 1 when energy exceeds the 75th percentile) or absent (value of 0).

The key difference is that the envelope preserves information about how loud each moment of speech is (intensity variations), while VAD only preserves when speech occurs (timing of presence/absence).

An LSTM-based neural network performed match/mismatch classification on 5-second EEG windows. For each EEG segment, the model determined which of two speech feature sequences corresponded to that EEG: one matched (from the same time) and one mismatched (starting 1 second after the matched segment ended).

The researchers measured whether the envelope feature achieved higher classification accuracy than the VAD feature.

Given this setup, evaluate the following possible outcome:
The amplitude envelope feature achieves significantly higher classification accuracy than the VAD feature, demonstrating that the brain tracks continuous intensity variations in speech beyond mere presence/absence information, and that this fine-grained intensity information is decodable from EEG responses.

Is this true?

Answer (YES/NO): YES